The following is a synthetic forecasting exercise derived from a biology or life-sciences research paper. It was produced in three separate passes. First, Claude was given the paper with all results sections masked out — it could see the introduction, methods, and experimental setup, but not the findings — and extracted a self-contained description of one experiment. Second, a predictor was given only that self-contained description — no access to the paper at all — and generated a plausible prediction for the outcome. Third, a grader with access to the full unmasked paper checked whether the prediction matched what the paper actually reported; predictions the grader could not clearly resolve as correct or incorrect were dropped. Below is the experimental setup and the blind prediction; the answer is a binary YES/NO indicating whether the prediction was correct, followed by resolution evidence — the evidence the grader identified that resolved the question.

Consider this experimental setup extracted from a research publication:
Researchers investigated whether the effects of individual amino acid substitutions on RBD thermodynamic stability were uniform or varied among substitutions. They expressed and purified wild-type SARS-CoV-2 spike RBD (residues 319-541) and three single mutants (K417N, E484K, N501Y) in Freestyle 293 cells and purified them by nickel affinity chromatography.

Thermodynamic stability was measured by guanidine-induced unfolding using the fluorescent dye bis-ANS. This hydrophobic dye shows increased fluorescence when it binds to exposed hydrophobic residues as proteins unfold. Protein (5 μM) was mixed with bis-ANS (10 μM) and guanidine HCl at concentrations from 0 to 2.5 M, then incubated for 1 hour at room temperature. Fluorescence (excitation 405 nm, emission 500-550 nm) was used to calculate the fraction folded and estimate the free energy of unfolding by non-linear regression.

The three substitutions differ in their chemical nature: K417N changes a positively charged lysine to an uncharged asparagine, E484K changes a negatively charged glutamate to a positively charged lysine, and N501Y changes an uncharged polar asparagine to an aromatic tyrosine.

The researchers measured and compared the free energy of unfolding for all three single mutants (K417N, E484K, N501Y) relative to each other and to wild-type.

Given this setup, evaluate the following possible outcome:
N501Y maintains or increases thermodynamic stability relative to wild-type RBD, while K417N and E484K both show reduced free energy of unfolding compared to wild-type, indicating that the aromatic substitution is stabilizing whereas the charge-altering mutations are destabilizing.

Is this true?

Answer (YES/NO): NO